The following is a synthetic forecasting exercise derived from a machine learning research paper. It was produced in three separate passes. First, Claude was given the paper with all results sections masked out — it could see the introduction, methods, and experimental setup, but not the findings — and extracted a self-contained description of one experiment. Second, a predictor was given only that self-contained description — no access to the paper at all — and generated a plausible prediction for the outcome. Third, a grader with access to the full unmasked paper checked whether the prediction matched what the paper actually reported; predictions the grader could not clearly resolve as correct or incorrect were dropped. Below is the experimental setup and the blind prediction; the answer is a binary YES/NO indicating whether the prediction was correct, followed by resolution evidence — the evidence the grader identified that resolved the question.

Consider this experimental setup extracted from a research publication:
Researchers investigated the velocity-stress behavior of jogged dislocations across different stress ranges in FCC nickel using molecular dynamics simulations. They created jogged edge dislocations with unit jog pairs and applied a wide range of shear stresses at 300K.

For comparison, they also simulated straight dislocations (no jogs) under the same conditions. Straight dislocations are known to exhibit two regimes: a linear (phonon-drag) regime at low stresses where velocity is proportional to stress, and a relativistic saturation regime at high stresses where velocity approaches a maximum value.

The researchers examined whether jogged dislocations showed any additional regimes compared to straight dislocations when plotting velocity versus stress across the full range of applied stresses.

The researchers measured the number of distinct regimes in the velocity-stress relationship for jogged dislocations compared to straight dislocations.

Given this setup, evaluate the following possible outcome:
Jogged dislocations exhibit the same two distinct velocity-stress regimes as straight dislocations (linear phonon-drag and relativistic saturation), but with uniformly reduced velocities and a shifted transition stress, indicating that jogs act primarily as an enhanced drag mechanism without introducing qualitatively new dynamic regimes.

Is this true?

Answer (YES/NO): NO